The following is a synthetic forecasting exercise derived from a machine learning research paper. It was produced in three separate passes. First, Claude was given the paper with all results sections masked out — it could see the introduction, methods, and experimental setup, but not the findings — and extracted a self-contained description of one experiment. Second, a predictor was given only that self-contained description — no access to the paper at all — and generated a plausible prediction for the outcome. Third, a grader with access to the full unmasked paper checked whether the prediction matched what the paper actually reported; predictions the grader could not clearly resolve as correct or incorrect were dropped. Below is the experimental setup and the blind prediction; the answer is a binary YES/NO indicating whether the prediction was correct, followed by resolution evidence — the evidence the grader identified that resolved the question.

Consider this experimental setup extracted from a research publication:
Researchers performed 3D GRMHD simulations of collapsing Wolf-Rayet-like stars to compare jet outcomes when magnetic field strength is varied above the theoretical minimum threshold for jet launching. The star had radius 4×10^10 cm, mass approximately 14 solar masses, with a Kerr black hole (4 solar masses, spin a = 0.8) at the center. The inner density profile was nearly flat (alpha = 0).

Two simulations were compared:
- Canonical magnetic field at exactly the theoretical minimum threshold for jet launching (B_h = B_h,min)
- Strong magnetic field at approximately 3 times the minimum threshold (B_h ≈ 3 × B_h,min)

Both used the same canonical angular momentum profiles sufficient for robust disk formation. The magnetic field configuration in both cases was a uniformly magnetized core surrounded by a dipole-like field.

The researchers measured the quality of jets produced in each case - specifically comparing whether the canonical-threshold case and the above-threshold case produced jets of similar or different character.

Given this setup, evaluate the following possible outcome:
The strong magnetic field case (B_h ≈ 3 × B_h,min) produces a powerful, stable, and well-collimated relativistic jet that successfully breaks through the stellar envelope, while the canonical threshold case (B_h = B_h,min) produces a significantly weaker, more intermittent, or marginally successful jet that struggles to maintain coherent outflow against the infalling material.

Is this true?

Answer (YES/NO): NO